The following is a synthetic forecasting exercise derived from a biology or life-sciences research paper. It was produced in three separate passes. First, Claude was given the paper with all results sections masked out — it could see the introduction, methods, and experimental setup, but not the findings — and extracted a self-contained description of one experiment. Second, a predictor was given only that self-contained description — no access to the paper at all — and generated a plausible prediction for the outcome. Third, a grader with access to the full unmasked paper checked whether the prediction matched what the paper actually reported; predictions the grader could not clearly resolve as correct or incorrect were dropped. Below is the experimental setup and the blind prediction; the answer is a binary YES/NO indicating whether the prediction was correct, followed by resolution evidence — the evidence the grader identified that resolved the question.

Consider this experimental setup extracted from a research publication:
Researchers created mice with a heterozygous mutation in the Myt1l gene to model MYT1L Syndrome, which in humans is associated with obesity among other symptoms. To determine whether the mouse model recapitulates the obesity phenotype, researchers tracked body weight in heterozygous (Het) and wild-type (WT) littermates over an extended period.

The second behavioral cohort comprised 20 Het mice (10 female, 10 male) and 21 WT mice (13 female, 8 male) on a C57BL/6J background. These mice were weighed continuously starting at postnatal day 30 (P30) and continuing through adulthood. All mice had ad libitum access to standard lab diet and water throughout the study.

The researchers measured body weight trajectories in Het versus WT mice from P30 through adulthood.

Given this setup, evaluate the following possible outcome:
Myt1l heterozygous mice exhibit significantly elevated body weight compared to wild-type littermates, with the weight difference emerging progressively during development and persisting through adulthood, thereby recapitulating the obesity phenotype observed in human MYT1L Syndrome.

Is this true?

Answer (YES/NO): YES